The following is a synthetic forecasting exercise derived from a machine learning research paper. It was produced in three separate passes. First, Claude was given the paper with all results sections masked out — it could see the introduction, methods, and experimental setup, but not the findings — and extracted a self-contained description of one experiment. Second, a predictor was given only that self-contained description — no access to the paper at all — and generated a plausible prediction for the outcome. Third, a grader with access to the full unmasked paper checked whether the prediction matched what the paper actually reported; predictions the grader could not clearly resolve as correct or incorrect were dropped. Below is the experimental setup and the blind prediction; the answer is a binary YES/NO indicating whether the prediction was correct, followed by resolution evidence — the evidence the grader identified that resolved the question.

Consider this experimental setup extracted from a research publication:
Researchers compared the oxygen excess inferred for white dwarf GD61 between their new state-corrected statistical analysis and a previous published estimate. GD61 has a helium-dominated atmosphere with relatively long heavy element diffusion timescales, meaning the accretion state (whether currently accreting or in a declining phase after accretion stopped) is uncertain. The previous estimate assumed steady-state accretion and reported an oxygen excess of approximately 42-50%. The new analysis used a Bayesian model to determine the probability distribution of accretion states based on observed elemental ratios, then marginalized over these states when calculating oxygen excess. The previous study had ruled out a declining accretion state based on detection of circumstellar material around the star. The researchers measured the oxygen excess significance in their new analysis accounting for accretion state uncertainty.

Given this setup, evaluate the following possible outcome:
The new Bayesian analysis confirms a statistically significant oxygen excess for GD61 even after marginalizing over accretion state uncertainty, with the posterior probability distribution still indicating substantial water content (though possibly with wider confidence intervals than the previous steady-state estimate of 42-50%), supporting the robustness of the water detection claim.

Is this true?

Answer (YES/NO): NO